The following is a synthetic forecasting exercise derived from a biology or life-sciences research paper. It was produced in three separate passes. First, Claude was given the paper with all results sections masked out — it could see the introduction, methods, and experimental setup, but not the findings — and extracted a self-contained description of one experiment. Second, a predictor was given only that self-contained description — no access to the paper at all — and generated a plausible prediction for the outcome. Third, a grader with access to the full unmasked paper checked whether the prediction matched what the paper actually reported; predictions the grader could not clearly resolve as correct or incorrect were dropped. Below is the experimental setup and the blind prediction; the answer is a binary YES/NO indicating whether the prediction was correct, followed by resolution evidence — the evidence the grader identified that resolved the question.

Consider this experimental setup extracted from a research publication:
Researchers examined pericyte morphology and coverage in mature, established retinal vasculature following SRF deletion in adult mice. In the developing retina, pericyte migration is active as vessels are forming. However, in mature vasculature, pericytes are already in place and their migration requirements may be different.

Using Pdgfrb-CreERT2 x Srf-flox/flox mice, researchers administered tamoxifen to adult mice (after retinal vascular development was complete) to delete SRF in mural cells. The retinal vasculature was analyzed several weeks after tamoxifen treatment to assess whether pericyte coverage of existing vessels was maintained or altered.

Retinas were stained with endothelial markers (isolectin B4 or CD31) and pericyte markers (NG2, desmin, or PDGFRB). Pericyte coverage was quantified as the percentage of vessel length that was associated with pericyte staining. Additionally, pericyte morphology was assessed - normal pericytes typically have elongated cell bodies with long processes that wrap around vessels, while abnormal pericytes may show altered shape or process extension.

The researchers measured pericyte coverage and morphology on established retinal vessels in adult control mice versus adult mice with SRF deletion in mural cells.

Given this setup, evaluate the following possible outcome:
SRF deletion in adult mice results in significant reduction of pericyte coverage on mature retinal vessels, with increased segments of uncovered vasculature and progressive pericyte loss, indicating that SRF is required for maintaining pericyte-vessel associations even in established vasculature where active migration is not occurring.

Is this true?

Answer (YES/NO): NO